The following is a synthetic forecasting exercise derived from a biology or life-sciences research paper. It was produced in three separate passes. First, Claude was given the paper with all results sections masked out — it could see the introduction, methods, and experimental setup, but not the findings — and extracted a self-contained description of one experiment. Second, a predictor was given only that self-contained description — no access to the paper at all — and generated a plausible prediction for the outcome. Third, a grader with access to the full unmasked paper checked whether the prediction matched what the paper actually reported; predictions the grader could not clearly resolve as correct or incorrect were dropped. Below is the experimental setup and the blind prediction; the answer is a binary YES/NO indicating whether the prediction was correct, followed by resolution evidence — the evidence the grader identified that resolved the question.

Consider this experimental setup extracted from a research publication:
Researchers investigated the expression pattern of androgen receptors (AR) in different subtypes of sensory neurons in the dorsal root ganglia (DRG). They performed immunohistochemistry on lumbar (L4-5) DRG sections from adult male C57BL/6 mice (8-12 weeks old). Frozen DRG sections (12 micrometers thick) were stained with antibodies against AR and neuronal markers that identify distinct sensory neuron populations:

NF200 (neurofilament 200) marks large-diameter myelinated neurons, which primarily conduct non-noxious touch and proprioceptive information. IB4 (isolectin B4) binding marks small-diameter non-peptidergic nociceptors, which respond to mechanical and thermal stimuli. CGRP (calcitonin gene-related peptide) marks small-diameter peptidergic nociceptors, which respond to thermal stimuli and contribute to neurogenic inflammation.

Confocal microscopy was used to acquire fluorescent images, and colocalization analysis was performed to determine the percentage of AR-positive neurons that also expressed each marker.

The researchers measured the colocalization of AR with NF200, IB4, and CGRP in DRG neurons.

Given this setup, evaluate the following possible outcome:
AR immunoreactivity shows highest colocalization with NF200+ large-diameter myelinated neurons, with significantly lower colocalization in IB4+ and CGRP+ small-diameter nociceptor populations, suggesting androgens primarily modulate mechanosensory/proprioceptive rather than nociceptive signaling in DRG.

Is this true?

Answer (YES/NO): NO